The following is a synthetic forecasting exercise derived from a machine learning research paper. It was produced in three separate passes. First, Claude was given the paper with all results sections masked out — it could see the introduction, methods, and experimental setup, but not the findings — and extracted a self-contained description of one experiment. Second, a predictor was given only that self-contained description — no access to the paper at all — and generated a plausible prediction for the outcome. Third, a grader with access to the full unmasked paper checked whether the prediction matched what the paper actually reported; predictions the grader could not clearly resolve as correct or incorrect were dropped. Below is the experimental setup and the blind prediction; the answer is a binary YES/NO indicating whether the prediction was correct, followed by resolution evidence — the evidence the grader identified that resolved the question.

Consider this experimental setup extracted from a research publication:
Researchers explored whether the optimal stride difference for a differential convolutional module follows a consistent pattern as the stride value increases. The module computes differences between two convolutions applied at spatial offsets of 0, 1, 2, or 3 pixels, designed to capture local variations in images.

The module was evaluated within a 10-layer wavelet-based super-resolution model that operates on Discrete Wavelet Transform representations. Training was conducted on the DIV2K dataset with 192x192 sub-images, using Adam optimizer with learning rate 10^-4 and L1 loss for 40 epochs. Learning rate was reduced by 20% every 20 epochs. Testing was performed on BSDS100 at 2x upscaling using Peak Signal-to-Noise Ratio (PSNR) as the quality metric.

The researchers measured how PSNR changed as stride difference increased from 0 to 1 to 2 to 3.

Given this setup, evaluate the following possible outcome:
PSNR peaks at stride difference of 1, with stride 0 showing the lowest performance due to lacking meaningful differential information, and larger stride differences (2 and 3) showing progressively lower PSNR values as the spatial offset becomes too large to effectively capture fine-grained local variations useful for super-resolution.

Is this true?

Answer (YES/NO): YES